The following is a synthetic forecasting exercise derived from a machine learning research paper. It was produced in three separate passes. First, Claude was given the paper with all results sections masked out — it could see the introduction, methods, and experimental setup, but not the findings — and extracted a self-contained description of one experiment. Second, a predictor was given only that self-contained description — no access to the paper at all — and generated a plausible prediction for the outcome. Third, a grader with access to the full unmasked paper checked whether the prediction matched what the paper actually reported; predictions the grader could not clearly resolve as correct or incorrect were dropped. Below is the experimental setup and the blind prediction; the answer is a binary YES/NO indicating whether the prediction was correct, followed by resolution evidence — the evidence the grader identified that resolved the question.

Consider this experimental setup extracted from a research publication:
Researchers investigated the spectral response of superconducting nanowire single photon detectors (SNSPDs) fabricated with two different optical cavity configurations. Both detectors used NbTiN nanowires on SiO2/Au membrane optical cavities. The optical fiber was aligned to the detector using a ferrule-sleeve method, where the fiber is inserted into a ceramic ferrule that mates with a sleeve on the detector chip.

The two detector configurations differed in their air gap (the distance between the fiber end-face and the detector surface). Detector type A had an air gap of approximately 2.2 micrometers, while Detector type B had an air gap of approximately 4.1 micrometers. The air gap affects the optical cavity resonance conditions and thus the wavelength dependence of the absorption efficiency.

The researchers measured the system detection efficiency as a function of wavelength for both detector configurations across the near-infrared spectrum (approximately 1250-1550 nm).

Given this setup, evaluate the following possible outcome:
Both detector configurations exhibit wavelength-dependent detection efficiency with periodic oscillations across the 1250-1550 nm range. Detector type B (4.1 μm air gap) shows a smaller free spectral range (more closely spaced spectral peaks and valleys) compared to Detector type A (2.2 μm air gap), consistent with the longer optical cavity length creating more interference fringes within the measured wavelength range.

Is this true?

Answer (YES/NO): NO